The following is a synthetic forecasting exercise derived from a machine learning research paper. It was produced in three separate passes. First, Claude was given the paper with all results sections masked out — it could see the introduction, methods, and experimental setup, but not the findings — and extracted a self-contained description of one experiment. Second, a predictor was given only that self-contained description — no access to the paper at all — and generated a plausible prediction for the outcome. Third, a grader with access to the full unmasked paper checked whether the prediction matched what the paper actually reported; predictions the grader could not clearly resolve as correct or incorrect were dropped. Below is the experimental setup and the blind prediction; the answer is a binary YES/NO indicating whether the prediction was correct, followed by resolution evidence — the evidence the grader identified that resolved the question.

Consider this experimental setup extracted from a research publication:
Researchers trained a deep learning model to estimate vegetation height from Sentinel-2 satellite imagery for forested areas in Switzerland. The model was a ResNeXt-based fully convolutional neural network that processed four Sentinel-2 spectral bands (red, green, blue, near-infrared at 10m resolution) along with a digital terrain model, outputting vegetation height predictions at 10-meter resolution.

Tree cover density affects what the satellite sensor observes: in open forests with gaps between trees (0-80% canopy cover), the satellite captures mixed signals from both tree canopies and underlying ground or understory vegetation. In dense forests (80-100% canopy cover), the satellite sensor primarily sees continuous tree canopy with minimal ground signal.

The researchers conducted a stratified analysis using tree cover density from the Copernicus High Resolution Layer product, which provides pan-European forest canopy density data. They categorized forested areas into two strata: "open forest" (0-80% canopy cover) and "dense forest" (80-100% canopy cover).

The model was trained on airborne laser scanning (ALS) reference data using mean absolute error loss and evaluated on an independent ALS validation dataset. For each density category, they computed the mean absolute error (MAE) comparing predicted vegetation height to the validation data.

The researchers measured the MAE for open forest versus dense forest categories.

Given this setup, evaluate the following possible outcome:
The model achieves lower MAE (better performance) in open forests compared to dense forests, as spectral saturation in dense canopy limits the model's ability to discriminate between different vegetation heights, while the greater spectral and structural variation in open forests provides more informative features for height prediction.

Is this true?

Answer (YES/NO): NO